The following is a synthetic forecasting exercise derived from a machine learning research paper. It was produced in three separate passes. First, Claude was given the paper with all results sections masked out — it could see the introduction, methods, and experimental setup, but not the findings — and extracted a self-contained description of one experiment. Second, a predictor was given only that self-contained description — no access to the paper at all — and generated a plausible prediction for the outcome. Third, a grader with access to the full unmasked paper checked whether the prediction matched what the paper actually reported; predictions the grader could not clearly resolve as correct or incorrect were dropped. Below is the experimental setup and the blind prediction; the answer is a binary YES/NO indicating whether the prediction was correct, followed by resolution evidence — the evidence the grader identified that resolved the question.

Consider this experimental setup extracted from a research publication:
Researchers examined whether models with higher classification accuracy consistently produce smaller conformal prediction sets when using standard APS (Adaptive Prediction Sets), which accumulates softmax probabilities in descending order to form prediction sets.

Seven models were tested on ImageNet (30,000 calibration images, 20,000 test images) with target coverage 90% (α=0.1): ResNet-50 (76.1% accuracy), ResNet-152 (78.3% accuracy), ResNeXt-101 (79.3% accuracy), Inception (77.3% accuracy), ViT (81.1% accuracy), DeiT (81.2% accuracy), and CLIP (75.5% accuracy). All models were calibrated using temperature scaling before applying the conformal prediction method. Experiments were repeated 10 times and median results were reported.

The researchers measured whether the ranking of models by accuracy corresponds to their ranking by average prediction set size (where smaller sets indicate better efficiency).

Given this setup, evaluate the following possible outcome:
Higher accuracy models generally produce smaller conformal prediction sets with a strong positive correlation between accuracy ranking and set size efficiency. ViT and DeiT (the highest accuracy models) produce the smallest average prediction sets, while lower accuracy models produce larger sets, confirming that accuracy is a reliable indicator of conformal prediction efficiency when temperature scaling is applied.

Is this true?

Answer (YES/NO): NO